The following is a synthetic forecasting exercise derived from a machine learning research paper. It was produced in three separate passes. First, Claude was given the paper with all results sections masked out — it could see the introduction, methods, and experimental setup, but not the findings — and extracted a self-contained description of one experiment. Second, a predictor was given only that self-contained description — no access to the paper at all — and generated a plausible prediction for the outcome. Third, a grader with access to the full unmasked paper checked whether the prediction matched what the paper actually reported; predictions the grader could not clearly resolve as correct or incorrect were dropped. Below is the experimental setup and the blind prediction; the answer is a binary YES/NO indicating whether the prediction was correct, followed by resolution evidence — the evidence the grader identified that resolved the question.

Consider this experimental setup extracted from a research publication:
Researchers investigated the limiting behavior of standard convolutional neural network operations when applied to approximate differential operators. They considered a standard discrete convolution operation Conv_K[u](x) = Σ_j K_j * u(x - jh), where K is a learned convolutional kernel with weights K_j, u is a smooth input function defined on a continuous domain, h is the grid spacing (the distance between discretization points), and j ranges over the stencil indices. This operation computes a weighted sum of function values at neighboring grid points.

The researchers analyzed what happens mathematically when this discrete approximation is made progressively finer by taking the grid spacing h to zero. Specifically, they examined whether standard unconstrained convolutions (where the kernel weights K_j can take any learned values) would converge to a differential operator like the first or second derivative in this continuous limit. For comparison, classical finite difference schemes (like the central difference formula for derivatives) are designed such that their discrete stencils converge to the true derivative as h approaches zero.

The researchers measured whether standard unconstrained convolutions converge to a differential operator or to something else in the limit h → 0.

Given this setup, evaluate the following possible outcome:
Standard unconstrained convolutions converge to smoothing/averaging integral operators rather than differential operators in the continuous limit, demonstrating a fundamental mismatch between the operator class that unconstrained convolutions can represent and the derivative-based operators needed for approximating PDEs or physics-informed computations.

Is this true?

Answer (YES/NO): NO